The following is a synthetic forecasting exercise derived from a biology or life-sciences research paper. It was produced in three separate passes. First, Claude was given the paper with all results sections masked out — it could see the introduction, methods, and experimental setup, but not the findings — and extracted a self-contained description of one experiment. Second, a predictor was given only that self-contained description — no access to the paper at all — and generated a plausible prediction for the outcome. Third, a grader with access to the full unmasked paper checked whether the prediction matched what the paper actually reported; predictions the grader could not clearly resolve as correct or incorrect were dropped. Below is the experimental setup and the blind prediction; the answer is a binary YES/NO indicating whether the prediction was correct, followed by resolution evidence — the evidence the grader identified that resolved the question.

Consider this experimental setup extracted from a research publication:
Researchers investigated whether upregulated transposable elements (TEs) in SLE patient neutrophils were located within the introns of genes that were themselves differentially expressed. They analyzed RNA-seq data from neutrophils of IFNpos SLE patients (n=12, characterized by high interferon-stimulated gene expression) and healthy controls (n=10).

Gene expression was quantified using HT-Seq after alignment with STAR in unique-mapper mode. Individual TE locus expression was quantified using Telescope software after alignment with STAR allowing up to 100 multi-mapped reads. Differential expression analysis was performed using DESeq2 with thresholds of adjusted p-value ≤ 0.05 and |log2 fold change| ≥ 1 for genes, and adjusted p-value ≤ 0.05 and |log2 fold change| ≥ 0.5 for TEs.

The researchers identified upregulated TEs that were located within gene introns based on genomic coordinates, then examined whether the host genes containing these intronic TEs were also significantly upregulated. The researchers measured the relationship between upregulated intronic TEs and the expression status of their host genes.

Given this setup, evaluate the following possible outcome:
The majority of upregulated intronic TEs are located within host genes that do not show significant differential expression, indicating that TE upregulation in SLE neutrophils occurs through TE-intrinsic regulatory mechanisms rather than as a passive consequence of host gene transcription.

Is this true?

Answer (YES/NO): NO